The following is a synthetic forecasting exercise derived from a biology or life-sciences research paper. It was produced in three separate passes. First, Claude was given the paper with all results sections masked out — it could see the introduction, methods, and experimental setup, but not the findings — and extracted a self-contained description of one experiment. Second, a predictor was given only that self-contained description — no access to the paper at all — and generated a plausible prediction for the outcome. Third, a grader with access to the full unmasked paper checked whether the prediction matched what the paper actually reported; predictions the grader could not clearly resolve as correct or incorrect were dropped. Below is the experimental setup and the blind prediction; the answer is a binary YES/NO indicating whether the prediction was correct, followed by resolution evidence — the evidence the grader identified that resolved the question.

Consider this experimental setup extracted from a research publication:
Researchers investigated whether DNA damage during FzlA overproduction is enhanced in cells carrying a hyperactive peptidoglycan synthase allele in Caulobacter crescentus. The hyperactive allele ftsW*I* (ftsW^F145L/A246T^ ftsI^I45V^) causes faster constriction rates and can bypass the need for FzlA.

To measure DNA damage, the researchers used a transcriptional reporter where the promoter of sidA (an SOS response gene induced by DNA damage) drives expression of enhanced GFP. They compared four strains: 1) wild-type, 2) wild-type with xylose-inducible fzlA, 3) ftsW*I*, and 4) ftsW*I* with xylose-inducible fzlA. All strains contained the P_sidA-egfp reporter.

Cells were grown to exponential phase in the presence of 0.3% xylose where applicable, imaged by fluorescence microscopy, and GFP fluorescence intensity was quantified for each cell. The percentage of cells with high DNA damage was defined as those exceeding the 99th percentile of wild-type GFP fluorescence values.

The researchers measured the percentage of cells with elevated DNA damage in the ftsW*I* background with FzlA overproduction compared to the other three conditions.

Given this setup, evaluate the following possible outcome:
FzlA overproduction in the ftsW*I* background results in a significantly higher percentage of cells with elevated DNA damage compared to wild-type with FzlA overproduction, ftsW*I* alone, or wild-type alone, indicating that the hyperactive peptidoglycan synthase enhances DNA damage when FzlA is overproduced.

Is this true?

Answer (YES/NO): YES